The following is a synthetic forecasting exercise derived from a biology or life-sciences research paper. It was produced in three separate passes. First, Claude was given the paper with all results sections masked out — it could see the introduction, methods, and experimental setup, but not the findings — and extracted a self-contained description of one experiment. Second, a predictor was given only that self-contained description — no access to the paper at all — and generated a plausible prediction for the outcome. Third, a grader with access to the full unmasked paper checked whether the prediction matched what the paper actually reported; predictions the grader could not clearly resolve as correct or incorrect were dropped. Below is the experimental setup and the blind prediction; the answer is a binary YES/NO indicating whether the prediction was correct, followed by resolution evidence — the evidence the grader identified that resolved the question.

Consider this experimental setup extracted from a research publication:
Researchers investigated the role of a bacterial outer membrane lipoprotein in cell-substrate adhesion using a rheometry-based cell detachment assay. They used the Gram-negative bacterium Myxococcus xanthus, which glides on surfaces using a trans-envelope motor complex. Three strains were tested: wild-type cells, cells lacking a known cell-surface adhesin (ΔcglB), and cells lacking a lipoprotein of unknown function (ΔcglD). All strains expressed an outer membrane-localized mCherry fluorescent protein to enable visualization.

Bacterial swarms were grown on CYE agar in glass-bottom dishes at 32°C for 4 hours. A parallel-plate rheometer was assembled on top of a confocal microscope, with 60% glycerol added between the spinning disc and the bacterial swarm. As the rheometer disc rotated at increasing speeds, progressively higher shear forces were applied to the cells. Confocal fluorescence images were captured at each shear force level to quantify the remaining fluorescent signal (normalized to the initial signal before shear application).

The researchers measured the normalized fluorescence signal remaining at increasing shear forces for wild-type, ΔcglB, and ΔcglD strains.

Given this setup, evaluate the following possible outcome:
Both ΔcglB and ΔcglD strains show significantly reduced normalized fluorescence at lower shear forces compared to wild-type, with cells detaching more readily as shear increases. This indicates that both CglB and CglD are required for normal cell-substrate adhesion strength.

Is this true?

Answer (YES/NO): NO